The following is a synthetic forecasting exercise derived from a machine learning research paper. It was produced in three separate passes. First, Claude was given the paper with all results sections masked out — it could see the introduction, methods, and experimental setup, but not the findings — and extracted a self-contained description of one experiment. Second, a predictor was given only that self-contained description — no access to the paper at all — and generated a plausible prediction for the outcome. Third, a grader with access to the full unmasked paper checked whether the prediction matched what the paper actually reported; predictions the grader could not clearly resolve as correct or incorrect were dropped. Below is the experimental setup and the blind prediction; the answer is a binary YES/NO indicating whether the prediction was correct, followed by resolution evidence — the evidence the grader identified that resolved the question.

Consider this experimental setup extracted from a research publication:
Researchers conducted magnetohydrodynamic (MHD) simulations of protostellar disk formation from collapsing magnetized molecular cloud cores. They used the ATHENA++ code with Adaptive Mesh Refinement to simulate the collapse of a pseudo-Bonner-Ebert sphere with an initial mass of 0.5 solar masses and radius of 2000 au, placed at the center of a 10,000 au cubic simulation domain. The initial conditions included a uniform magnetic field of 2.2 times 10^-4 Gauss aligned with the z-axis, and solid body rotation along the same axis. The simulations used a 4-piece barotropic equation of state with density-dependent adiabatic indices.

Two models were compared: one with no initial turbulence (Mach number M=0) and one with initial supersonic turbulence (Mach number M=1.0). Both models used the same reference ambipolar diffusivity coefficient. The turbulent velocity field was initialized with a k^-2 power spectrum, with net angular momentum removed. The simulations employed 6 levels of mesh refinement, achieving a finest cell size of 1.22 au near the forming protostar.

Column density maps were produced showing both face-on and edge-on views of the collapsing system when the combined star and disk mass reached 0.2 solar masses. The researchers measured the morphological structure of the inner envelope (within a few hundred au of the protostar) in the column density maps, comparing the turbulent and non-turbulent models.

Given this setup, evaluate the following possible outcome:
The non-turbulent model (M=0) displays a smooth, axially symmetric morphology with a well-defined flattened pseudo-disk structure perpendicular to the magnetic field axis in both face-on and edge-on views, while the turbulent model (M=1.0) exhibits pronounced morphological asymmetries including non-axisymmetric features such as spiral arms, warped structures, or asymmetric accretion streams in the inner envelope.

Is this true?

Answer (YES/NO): YES